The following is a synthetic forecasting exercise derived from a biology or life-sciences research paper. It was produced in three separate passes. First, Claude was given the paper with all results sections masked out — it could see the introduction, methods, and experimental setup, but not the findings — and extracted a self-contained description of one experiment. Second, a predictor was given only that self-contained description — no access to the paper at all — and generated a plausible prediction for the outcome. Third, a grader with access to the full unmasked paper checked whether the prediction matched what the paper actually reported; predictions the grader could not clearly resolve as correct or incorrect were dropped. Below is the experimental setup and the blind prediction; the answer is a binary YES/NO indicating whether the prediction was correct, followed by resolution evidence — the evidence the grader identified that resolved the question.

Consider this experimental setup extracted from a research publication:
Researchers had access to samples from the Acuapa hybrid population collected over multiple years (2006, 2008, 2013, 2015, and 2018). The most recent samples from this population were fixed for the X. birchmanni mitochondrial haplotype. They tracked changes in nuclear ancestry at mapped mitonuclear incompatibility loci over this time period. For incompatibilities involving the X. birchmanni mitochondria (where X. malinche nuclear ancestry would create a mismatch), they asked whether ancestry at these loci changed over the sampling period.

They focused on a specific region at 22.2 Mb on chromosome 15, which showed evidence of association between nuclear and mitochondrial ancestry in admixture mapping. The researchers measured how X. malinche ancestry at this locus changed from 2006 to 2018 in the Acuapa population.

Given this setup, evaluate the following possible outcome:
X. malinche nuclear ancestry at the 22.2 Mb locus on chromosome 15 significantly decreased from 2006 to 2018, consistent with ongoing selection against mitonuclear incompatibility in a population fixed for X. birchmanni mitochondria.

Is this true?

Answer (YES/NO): YES